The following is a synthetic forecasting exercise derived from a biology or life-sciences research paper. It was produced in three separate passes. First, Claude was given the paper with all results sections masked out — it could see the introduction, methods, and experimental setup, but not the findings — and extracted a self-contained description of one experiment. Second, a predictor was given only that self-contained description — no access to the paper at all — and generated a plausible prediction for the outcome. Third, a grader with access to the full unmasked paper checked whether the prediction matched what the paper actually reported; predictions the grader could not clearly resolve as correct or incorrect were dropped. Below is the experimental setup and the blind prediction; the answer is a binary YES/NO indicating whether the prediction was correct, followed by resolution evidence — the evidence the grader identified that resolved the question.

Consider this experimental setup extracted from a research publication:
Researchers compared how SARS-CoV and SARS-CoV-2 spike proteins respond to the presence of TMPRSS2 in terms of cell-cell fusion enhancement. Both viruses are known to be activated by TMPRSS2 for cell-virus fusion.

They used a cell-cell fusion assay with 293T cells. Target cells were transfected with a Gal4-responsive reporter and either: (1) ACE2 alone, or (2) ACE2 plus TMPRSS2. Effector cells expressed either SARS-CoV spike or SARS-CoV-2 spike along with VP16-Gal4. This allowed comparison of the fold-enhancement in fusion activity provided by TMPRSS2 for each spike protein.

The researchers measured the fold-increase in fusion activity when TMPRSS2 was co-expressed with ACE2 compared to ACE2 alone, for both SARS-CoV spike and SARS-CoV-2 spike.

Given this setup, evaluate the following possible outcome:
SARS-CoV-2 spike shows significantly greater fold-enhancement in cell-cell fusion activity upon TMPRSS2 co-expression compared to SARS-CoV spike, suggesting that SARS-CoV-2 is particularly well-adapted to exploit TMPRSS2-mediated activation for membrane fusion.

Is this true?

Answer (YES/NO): NO